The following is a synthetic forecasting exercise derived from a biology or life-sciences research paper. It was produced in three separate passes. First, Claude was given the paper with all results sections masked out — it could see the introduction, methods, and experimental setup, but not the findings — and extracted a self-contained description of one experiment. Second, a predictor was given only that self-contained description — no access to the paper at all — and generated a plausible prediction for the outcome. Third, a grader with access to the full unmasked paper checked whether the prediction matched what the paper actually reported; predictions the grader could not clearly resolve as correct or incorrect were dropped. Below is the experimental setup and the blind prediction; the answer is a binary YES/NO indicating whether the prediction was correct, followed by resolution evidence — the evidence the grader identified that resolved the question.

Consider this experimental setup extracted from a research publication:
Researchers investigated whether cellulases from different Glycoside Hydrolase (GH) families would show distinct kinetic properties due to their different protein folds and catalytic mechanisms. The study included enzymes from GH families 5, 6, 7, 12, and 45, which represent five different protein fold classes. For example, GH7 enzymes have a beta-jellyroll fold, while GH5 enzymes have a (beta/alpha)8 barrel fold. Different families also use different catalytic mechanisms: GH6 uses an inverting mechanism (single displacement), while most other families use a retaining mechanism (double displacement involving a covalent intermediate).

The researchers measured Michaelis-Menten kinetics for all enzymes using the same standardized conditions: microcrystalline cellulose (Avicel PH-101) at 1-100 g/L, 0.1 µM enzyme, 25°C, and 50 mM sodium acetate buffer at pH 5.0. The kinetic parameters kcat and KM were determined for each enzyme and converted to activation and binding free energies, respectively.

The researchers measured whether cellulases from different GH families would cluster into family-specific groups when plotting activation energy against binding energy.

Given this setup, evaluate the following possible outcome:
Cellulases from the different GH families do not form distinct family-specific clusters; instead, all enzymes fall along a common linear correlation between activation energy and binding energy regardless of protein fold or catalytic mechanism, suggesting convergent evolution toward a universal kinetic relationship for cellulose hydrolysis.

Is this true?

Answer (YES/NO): YES